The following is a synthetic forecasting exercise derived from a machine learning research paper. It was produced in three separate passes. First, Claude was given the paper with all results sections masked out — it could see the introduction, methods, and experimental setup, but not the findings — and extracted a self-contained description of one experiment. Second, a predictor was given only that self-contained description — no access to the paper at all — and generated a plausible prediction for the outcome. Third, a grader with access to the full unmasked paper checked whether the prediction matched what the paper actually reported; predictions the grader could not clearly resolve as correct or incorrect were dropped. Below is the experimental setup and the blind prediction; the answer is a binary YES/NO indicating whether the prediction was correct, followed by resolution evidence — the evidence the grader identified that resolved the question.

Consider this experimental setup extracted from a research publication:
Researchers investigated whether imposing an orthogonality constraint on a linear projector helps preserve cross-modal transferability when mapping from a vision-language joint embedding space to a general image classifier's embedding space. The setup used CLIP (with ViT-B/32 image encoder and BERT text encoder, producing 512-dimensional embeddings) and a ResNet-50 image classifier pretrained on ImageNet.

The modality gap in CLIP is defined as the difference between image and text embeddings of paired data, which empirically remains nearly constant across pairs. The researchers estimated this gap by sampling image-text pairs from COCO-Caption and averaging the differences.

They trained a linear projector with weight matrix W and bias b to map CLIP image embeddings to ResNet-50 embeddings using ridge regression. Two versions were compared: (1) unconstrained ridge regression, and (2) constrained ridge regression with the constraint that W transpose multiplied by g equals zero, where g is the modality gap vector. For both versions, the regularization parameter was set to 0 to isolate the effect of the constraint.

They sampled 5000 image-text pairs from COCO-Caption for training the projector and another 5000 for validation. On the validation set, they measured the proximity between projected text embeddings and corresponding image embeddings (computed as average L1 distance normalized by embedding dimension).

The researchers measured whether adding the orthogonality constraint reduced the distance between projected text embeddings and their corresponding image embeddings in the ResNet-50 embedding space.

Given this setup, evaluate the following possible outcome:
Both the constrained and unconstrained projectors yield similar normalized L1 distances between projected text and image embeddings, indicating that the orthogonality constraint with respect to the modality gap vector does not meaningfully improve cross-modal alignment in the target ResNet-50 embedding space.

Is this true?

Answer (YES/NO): NO